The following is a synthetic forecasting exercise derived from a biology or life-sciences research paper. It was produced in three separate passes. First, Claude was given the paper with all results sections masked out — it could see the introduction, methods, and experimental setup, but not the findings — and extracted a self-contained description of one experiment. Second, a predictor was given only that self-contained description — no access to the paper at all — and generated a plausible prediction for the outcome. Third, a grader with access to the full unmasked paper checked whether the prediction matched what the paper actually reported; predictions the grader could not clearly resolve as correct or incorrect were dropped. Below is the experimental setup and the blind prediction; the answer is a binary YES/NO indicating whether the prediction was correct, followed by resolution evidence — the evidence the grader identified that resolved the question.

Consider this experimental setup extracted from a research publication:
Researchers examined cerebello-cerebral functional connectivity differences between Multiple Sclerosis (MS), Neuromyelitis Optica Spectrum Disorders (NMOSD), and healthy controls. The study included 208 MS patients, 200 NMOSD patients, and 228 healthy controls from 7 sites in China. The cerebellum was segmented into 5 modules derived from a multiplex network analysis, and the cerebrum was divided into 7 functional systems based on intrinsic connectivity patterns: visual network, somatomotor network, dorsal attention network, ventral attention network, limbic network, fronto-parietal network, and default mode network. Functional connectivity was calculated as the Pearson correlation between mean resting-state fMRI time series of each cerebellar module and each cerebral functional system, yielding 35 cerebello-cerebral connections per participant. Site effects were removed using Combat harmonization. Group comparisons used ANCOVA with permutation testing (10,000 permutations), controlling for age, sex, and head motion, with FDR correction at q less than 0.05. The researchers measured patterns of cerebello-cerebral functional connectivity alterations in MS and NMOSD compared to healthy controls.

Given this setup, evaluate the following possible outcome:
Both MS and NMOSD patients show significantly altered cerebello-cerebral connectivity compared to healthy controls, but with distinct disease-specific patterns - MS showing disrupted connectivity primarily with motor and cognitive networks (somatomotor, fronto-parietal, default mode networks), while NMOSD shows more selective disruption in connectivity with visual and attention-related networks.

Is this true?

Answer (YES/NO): NO